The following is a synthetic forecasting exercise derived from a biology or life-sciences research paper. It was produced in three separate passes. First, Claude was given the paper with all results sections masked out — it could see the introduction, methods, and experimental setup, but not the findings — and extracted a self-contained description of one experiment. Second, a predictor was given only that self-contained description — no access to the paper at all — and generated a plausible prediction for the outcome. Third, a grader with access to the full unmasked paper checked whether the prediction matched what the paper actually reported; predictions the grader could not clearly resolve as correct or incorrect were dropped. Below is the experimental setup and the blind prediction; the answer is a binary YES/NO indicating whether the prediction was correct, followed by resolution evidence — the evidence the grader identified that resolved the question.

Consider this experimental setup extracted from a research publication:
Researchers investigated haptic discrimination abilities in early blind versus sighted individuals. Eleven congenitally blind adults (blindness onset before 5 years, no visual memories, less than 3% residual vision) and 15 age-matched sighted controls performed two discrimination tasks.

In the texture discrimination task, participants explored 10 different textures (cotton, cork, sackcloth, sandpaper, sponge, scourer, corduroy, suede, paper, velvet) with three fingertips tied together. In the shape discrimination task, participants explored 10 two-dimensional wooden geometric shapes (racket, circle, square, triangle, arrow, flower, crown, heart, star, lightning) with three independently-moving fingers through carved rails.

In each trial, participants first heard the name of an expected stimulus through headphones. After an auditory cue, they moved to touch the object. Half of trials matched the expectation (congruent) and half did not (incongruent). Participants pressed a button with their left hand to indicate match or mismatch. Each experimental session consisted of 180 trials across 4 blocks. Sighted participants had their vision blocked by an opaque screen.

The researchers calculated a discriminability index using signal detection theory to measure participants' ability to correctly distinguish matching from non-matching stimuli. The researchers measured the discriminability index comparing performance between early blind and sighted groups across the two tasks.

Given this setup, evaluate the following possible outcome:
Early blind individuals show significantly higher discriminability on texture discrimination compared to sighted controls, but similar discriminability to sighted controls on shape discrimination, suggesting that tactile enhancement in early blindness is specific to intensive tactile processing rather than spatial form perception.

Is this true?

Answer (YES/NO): YES